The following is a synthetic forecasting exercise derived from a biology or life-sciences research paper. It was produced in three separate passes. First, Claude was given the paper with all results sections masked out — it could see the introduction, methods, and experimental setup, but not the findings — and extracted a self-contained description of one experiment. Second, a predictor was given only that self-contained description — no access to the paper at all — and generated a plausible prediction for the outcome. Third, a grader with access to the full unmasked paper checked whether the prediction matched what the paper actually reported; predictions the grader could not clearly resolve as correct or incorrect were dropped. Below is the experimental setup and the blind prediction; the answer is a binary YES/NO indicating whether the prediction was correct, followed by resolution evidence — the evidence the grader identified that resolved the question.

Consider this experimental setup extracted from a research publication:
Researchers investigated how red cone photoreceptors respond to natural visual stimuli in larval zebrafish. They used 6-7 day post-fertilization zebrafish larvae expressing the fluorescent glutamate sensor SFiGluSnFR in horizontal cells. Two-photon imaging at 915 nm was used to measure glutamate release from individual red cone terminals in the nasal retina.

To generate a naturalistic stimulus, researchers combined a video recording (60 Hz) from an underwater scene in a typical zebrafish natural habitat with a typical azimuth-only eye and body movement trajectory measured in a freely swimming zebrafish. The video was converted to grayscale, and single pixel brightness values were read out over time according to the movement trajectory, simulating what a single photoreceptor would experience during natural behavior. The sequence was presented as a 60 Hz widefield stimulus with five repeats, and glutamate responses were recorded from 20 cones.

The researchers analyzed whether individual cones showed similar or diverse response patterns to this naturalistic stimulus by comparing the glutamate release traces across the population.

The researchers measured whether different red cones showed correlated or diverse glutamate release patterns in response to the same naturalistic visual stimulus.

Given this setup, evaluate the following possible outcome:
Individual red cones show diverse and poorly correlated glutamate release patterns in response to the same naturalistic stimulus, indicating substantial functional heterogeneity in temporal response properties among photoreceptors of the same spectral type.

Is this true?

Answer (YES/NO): YES